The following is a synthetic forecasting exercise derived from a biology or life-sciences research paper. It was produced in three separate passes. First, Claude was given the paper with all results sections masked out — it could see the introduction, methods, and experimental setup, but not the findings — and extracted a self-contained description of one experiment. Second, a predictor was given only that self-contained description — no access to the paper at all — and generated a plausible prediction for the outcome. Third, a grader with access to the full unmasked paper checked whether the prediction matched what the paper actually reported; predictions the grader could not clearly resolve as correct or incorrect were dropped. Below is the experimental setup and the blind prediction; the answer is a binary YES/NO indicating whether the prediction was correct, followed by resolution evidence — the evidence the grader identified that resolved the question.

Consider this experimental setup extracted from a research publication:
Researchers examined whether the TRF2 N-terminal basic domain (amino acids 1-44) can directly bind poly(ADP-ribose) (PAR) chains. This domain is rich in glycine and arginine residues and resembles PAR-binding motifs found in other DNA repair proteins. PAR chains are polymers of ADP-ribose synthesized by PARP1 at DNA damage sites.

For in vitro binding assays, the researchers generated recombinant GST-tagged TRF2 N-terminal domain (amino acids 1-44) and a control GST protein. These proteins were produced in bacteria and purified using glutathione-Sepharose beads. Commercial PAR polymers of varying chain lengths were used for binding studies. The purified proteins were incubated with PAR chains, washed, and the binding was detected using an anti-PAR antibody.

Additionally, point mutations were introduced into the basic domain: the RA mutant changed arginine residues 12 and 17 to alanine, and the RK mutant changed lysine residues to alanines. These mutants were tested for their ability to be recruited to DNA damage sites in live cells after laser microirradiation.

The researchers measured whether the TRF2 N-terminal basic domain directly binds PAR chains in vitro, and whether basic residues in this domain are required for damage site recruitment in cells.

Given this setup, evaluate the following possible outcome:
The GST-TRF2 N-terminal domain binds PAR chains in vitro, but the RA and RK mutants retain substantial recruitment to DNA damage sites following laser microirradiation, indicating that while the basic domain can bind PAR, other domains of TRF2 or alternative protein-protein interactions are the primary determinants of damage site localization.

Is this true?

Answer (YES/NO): NO